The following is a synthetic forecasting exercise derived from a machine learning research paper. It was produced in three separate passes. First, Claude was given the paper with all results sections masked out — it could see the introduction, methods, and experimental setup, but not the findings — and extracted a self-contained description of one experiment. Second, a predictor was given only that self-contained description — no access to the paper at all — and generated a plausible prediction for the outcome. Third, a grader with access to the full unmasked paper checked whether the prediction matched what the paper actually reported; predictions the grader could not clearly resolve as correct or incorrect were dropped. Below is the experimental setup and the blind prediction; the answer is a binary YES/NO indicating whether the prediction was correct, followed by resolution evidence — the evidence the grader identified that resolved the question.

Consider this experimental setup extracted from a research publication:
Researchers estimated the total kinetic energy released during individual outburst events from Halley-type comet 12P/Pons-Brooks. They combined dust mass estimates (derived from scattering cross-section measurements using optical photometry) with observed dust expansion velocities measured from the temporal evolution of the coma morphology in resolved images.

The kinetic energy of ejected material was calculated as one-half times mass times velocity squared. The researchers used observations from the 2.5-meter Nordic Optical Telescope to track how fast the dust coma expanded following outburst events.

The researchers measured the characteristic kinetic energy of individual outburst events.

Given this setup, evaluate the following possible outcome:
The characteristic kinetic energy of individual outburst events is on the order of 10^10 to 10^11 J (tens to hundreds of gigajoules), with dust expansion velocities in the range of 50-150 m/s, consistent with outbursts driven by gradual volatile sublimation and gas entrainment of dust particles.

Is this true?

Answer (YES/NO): NO